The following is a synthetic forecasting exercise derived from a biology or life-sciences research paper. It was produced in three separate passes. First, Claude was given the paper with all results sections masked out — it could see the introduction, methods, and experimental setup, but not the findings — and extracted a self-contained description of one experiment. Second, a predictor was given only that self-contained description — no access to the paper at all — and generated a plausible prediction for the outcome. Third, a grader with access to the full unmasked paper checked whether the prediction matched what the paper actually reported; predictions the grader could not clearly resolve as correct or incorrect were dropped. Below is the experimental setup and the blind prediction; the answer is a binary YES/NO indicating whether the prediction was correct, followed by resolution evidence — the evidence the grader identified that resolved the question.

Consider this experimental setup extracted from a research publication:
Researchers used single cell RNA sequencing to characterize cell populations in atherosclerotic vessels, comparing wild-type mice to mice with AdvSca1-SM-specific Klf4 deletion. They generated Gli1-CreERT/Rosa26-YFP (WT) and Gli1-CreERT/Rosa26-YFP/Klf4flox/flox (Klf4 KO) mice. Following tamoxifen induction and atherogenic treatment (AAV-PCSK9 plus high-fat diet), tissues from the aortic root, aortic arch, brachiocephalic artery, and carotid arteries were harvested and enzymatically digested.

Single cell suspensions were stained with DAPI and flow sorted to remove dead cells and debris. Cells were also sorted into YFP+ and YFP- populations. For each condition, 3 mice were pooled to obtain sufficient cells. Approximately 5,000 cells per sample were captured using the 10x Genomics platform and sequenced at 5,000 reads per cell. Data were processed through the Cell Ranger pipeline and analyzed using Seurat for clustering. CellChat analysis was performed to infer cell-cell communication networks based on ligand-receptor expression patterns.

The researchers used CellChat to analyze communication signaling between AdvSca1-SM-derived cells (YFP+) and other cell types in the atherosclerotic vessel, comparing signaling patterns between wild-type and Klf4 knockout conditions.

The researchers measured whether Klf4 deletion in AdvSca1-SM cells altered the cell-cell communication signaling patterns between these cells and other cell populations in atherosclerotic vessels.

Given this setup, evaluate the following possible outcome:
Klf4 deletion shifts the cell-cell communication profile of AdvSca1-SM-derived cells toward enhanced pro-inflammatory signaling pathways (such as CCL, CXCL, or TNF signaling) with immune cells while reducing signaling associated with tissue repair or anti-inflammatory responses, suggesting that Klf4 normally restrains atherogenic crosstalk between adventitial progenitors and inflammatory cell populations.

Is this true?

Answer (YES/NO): NO